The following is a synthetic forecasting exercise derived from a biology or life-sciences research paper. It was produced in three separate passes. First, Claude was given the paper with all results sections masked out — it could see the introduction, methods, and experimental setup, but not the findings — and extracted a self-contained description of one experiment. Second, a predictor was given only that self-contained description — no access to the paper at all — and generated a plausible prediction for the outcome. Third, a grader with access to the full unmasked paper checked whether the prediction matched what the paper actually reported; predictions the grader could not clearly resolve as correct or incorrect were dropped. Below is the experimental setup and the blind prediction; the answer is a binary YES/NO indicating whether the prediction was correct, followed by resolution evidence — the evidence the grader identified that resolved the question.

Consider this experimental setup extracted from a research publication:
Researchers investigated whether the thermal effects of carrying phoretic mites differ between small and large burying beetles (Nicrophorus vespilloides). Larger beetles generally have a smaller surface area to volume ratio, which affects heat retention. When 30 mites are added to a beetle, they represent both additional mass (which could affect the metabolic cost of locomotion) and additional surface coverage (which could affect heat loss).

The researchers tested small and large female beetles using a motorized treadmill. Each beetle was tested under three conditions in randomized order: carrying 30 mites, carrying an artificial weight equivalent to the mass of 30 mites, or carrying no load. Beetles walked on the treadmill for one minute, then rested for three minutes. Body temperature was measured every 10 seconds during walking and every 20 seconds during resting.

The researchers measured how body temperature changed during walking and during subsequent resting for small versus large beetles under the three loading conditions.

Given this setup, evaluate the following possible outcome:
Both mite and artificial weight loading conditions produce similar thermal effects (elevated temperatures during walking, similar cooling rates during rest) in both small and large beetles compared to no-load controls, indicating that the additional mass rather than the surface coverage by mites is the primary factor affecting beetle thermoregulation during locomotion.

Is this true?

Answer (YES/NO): NO